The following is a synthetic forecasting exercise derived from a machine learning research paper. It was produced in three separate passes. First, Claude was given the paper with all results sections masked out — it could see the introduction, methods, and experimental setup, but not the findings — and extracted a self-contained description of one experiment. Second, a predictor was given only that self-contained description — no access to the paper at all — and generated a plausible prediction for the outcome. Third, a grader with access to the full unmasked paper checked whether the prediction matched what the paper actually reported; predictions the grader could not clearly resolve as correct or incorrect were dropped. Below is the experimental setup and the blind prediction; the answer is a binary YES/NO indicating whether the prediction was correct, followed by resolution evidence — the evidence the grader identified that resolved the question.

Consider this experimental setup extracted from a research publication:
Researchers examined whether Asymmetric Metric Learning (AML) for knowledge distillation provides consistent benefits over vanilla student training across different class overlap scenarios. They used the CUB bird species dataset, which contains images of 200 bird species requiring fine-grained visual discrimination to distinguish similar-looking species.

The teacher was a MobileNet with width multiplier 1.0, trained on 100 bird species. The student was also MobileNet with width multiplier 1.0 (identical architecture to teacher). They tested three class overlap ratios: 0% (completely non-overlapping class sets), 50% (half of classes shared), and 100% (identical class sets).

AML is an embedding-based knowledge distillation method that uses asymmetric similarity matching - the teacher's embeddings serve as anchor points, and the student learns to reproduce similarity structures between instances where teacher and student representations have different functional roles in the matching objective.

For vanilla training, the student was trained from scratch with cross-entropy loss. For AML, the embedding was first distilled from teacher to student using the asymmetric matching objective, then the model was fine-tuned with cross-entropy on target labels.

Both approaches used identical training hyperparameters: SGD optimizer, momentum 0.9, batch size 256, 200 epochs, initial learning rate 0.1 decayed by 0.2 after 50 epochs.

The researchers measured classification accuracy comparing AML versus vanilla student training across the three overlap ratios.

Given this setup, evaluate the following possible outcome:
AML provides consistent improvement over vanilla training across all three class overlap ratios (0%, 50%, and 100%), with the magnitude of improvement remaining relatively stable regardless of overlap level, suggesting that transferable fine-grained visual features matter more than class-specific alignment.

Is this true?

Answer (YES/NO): NO